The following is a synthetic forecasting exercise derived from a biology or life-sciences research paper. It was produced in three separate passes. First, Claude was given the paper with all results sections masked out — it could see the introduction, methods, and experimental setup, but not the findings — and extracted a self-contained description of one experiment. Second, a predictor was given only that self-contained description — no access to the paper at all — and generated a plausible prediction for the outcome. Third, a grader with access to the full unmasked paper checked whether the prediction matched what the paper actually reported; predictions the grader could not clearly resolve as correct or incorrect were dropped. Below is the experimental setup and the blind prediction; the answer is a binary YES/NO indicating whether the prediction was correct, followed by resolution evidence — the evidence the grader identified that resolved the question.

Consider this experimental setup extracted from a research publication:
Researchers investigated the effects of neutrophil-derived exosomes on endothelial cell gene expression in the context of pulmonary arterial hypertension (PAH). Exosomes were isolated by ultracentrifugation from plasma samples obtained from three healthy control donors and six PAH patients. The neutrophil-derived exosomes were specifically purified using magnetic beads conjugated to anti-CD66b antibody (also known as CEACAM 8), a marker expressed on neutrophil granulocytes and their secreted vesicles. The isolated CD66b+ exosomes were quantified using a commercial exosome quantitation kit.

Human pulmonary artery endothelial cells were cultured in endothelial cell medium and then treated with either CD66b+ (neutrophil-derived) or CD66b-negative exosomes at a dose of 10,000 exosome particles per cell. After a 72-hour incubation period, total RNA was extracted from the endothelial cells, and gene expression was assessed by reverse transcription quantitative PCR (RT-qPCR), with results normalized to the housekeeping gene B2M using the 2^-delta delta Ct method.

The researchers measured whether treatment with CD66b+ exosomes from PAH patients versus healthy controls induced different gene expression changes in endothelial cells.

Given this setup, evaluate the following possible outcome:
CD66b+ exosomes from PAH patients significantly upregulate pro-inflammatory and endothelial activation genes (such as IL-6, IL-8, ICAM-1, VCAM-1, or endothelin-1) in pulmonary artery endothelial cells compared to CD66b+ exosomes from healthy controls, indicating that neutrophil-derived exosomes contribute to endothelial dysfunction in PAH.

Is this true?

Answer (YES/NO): NO